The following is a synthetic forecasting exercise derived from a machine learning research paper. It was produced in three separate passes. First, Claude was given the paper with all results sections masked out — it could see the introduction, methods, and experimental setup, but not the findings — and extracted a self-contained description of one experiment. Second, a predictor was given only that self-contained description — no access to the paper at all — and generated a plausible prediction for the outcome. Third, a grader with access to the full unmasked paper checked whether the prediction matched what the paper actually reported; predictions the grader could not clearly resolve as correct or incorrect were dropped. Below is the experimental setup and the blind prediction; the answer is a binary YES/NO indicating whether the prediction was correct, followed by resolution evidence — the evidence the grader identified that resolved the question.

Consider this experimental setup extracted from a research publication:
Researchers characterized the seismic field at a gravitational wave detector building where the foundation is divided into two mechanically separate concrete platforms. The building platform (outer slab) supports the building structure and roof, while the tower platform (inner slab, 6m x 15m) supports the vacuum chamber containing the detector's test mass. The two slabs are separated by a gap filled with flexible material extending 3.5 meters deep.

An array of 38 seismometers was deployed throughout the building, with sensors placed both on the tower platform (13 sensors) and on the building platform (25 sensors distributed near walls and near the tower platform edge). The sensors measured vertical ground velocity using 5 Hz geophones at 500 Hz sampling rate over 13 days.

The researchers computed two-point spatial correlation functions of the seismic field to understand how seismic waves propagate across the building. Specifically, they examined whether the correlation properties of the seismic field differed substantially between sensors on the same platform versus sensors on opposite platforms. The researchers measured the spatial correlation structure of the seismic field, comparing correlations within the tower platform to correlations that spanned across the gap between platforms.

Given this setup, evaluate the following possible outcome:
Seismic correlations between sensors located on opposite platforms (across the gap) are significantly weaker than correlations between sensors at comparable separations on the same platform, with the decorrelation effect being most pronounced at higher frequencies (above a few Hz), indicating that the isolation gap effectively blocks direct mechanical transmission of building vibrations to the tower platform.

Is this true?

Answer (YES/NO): NO